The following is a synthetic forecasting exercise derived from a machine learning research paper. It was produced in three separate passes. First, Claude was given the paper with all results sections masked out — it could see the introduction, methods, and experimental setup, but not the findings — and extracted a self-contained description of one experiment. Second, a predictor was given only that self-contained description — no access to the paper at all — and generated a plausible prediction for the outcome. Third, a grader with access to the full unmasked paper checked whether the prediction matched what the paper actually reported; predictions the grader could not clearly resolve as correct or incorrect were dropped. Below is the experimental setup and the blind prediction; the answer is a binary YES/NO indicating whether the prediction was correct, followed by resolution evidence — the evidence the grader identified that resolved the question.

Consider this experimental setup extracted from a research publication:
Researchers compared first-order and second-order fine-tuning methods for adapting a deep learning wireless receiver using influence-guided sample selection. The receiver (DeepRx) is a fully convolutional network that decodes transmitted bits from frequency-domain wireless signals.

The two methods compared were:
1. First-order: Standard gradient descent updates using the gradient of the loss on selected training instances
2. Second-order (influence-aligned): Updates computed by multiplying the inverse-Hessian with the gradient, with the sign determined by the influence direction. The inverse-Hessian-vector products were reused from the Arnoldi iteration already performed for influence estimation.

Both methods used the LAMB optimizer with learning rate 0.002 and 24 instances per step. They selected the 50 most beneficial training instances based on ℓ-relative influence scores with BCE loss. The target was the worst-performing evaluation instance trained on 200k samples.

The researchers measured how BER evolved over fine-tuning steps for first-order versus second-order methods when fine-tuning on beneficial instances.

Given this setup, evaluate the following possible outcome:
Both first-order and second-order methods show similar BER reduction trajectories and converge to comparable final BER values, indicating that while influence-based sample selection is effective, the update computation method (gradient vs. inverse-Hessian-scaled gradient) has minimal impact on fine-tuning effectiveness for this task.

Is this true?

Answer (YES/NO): NO